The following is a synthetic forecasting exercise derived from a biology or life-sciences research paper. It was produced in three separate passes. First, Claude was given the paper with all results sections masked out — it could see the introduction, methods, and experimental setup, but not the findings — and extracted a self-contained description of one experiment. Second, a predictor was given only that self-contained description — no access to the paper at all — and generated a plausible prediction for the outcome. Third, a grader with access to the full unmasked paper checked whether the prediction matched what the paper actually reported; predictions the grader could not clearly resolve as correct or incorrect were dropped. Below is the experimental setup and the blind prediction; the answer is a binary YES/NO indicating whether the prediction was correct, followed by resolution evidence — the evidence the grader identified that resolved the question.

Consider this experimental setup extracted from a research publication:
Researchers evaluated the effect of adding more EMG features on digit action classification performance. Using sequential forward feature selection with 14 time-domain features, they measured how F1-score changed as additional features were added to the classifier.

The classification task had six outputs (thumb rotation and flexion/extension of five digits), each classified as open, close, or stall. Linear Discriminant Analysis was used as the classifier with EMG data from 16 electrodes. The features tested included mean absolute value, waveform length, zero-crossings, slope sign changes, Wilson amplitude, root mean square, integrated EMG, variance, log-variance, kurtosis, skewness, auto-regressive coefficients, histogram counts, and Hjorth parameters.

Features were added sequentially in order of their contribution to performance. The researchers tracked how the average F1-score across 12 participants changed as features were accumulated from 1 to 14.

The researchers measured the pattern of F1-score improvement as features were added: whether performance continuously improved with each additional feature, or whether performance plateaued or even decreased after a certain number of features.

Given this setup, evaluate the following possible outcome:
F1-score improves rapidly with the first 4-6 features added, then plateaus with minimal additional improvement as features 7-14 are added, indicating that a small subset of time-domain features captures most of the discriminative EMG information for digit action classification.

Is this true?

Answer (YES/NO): YES